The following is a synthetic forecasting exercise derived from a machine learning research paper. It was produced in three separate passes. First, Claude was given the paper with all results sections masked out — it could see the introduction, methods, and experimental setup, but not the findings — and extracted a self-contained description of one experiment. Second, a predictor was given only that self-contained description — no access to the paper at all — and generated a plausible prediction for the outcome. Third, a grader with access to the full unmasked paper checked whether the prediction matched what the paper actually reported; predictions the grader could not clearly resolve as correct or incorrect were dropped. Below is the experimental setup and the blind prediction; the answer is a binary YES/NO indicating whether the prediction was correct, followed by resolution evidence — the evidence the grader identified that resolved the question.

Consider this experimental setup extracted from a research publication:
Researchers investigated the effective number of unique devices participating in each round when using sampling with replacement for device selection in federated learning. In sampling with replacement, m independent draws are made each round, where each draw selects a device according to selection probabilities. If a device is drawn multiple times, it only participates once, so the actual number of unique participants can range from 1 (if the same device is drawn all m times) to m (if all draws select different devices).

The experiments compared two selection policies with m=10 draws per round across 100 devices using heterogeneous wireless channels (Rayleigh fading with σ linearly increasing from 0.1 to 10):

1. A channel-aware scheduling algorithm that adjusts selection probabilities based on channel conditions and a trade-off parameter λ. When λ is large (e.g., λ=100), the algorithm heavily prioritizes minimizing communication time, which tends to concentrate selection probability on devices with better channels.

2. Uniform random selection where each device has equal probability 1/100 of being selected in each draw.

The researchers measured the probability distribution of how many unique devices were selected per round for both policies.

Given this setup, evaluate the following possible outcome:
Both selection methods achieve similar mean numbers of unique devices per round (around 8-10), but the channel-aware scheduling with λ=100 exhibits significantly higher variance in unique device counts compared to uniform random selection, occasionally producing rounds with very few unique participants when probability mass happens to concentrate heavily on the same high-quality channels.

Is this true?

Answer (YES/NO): NO